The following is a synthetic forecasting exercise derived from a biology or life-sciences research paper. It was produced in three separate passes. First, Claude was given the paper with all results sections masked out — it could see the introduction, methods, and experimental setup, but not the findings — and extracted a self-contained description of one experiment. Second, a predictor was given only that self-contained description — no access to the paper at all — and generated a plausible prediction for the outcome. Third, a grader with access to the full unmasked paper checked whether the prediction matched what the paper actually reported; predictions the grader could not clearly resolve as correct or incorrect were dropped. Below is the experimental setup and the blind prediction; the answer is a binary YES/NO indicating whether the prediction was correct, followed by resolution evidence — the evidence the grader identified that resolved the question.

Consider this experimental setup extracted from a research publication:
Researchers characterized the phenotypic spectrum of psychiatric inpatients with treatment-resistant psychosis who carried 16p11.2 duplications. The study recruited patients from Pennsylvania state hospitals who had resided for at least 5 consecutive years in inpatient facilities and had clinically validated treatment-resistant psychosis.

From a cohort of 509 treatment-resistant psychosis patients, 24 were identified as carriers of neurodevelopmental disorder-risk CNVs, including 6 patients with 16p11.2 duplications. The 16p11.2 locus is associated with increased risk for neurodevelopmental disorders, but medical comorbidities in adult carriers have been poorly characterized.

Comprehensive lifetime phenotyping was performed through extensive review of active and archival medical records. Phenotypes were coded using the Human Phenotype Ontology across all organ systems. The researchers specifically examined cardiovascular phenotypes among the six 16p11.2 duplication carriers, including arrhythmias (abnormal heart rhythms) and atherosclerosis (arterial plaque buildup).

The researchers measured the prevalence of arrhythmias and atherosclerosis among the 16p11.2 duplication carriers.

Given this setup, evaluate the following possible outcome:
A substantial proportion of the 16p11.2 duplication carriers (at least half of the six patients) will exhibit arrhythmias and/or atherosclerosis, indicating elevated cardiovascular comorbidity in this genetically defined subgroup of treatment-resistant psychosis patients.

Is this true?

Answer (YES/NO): YES